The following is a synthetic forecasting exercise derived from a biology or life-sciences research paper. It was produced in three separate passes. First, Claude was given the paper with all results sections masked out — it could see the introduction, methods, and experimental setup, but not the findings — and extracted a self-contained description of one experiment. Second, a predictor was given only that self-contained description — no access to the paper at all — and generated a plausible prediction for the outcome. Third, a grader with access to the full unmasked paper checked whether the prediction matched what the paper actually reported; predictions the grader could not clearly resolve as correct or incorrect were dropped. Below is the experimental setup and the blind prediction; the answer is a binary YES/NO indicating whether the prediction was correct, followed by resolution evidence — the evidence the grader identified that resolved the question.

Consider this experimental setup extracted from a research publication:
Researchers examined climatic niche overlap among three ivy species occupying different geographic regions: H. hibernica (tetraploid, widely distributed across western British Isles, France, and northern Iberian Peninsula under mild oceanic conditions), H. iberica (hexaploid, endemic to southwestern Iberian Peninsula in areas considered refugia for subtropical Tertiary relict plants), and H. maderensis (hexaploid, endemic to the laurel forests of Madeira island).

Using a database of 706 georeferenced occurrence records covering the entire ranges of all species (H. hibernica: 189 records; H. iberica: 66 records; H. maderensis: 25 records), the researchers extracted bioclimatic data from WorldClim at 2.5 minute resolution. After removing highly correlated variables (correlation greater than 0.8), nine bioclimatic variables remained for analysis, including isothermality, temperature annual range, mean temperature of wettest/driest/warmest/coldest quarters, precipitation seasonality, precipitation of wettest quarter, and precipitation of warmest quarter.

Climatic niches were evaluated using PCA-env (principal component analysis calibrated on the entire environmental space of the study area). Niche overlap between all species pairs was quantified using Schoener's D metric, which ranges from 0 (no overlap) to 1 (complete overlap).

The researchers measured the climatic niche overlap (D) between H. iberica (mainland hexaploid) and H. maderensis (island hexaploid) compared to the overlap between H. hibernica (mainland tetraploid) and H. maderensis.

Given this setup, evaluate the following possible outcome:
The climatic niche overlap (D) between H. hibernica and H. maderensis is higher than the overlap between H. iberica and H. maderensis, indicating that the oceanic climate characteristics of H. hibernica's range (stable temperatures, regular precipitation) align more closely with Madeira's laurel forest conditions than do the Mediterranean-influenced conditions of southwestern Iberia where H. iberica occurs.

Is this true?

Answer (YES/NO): NO